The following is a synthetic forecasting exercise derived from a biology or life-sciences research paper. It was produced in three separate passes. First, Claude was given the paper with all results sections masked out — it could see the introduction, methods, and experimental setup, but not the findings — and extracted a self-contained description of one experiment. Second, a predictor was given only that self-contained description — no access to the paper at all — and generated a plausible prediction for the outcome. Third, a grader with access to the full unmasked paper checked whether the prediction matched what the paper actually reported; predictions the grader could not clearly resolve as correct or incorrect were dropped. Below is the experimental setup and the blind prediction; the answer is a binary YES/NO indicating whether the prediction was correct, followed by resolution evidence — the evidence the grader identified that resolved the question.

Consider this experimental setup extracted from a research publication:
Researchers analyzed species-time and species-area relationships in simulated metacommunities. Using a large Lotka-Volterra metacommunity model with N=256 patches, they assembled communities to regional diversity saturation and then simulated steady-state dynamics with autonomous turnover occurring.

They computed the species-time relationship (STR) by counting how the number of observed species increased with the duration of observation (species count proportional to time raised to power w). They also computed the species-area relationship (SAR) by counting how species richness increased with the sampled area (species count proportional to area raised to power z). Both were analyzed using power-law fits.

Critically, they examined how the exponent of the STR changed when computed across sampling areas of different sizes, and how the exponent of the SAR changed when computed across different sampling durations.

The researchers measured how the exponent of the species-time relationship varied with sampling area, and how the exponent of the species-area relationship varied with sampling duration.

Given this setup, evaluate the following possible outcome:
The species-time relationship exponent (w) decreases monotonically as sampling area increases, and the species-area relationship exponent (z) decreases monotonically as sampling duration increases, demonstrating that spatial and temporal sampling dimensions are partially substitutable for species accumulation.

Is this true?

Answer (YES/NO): YES